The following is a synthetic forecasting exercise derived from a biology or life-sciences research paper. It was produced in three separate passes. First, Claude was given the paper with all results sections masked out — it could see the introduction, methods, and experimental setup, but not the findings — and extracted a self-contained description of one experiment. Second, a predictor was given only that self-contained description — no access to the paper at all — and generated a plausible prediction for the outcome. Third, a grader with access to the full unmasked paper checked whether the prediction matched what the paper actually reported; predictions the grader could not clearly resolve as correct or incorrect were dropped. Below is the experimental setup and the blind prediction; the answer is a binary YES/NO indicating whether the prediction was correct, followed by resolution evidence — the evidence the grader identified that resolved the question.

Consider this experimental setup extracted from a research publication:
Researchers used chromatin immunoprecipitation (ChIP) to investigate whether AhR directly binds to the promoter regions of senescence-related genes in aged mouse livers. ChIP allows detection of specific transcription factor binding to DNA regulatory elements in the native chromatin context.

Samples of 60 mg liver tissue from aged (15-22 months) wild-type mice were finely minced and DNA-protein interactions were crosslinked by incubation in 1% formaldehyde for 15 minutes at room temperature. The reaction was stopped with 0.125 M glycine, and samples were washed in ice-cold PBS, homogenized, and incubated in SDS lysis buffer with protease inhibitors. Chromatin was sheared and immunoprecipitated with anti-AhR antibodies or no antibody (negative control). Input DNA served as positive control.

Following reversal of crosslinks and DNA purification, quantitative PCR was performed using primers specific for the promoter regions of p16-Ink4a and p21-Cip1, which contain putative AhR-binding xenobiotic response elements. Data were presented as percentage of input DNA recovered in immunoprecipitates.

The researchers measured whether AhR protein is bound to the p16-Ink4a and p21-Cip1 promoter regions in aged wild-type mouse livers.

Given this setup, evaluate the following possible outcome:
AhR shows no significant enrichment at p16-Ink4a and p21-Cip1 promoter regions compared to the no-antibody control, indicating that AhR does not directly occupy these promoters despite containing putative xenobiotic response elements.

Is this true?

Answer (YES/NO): NO